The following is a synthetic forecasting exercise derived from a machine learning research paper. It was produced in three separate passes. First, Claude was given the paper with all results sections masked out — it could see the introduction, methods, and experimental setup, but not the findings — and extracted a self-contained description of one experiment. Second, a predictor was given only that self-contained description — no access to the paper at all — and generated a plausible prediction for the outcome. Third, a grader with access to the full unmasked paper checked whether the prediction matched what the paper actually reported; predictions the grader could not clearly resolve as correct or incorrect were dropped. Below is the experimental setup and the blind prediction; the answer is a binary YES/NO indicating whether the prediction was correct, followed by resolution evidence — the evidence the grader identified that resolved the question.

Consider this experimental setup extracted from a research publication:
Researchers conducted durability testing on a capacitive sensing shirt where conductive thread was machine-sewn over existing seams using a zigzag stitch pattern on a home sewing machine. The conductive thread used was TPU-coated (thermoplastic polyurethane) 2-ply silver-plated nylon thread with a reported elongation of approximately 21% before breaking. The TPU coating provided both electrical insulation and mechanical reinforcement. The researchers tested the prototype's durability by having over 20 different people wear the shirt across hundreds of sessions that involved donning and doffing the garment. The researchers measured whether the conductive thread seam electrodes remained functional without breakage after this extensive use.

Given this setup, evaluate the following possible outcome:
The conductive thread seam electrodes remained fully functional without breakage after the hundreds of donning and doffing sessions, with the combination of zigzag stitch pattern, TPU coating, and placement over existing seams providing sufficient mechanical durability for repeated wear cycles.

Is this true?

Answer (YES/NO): YES